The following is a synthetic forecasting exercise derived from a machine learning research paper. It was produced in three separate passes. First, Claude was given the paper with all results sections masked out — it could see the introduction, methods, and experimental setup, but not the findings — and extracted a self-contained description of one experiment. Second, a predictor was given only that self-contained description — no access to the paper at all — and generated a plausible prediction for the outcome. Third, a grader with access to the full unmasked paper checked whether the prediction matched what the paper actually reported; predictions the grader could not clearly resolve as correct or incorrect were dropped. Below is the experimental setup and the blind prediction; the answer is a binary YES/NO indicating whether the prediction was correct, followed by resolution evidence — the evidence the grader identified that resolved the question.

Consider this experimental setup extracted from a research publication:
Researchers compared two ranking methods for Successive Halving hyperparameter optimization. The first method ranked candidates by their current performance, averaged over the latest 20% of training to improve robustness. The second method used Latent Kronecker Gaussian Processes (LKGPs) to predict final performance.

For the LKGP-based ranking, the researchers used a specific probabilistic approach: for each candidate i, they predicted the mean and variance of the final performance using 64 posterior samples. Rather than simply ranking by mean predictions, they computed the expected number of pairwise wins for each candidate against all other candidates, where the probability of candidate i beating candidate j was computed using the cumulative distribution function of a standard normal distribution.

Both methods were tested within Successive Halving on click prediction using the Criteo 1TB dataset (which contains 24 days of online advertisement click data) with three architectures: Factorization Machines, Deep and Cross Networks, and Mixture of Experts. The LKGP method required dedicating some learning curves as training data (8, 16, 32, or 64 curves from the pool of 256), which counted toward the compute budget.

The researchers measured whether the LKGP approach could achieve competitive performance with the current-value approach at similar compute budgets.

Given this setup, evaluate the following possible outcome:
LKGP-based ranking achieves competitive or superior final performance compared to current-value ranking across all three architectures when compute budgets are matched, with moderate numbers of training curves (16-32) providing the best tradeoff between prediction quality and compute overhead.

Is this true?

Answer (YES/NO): NO